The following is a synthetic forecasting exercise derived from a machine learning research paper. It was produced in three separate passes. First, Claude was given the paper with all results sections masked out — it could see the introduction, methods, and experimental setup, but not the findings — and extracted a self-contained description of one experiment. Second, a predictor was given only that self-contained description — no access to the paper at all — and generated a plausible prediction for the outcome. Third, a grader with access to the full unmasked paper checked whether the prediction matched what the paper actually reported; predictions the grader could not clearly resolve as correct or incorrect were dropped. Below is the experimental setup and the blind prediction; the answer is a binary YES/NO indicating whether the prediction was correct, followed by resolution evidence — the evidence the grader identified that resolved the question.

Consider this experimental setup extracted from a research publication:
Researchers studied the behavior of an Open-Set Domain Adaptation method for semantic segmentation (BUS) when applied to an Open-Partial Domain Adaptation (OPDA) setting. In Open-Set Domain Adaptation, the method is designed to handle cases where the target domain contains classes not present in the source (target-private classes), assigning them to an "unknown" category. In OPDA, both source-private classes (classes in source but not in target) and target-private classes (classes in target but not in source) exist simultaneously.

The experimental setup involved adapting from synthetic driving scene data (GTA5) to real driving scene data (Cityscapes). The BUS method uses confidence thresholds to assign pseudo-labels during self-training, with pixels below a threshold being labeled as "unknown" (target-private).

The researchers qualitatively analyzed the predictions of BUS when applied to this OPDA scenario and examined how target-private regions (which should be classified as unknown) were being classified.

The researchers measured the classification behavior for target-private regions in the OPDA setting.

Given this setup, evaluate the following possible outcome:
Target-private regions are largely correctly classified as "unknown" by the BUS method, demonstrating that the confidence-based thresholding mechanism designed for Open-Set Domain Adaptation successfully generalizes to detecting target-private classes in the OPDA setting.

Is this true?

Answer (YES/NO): NO